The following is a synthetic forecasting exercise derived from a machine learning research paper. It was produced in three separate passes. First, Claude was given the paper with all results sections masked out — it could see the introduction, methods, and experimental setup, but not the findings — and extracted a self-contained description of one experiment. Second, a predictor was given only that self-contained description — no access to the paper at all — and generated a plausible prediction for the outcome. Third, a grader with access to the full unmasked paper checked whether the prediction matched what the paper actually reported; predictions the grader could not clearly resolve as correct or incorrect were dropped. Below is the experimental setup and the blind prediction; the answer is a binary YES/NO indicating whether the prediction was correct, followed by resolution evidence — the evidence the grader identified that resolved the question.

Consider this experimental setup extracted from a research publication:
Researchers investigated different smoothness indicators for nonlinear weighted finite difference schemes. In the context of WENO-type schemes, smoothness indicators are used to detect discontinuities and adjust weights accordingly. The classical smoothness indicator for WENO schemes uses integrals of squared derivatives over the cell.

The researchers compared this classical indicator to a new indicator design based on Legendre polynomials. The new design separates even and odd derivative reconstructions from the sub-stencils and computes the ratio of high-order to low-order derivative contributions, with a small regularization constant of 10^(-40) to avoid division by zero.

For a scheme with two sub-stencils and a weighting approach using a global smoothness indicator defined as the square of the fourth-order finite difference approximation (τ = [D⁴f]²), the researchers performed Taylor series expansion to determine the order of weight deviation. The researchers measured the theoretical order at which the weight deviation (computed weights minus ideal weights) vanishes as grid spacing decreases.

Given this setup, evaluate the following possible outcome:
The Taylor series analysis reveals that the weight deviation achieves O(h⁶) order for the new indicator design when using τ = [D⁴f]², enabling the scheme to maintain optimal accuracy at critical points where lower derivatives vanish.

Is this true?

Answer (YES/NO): YES